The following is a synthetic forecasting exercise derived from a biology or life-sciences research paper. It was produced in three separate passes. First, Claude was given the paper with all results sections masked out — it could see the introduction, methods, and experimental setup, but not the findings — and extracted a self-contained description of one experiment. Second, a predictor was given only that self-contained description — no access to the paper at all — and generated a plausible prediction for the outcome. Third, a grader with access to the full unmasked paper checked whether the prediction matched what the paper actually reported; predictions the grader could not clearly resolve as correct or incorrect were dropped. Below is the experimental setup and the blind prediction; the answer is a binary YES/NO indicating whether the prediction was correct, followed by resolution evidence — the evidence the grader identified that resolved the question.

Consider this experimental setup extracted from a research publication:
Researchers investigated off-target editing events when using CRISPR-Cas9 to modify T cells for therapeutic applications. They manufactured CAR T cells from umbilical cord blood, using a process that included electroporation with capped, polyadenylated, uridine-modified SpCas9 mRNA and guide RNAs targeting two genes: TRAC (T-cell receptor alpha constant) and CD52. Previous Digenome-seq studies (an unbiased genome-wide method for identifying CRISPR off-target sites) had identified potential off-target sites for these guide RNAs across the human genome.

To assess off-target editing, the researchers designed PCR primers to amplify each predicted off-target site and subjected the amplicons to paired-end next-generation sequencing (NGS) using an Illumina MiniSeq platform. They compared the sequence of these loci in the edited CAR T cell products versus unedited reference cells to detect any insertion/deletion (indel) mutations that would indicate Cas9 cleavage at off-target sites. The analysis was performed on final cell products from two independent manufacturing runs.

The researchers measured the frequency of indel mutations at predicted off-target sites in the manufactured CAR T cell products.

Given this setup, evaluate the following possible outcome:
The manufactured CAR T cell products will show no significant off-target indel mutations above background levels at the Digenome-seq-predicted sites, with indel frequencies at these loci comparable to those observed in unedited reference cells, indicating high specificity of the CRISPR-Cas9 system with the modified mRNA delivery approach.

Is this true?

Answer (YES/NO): YES